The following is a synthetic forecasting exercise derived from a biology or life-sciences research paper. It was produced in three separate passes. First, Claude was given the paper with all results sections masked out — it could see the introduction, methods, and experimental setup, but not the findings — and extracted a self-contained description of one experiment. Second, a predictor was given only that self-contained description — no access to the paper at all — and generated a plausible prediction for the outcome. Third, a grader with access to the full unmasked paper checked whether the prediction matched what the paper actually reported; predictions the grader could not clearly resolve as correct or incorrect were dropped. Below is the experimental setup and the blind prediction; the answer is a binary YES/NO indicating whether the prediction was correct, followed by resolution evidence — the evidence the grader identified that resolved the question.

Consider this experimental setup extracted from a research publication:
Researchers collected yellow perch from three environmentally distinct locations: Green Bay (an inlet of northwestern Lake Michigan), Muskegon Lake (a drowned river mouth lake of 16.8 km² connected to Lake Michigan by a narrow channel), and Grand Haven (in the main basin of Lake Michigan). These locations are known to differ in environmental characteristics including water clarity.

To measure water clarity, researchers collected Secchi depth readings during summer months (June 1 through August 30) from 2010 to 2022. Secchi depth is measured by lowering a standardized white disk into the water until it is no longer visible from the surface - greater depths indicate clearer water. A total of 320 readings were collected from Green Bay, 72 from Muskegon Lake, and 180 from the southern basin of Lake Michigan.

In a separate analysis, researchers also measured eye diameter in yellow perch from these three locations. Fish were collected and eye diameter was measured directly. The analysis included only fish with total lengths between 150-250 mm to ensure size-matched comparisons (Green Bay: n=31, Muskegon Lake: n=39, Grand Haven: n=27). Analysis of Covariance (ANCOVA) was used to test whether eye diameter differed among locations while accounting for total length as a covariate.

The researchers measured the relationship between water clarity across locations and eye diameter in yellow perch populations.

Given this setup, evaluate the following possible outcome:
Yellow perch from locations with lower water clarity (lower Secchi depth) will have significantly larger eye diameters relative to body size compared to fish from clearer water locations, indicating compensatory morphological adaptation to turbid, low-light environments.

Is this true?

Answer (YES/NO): YES